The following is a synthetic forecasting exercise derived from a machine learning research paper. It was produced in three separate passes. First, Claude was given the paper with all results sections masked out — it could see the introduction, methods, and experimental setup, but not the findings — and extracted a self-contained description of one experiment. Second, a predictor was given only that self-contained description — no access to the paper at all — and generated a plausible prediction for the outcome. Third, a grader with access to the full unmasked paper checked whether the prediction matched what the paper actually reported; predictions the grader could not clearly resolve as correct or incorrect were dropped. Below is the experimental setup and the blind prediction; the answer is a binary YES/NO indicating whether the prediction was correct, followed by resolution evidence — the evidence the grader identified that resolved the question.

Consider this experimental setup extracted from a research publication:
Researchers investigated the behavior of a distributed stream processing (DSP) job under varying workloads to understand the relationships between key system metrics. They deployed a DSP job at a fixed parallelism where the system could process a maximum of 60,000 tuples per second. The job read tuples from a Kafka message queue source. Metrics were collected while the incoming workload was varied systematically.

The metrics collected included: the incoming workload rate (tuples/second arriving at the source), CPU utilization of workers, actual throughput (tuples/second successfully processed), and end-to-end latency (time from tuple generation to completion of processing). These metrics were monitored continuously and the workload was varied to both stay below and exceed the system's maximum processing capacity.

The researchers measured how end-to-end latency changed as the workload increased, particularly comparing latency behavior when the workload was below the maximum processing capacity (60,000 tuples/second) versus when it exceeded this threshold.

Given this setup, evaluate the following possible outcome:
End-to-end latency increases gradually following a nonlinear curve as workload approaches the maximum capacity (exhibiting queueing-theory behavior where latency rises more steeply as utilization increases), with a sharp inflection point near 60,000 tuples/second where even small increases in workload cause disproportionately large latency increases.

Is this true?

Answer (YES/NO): NO